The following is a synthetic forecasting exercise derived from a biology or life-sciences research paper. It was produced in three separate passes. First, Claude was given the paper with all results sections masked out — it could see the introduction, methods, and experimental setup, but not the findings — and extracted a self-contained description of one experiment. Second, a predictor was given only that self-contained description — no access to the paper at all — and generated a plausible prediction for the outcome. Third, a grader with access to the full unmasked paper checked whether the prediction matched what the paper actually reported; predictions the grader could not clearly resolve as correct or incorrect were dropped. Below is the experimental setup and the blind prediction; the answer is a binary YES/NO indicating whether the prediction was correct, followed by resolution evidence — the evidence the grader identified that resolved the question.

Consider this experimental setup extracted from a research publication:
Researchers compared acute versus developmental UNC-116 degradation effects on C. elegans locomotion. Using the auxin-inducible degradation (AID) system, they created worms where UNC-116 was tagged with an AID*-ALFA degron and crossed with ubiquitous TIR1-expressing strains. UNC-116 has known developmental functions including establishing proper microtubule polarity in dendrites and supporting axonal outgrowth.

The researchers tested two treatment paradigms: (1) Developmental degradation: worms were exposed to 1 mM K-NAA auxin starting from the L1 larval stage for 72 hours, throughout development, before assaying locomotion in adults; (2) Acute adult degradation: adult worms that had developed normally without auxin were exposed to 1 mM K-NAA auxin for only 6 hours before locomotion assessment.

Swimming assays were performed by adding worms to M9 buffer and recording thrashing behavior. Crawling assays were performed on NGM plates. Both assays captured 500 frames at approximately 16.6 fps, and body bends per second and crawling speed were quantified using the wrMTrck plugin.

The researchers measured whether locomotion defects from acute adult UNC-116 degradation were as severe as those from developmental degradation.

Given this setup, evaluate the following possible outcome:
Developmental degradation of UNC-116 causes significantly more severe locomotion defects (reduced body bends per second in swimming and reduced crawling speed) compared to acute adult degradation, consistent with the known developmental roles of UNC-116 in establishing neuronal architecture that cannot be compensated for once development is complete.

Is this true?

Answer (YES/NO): YES